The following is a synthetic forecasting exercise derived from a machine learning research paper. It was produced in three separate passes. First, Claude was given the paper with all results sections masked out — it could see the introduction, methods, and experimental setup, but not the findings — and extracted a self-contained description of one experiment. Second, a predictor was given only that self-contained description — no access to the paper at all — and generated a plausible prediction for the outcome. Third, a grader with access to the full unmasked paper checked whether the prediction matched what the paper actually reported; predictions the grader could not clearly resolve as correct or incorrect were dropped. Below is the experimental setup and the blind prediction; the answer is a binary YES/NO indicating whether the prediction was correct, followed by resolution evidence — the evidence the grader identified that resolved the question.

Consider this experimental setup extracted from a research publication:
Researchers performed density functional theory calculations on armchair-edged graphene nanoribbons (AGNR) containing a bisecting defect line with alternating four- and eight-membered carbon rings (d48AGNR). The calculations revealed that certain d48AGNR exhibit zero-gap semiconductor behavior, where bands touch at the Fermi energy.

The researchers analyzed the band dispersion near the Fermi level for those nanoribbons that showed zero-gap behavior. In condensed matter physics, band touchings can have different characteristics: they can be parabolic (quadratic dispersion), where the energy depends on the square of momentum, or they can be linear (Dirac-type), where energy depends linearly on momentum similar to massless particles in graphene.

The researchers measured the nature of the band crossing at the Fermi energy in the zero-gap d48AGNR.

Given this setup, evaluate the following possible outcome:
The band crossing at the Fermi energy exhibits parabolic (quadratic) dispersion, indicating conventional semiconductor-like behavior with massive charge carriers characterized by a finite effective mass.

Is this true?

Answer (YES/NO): NO